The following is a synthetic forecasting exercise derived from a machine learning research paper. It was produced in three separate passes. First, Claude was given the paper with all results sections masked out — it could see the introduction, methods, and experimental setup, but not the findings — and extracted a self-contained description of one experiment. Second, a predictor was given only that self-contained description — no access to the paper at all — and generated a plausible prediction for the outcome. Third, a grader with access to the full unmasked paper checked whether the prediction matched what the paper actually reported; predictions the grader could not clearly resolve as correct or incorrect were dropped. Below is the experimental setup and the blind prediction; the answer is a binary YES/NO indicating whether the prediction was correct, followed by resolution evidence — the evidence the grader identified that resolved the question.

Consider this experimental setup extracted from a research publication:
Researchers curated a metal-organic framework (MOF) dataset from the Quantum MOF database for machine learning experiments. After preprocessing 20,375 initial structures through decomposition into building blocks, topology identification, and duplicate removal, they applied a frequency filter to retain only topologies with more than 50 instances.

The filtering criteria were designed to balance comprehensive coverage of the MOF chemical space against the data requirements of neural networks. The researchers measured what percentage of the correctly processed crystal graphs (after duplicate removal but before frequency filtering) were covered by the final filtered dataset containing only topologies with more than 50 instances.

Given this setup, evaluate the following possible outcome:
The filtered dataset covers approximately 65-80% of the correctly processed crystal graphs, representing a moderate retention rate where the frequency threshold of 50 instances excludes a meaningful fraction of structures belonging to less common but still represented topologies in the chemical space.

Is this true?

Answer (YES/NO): NO